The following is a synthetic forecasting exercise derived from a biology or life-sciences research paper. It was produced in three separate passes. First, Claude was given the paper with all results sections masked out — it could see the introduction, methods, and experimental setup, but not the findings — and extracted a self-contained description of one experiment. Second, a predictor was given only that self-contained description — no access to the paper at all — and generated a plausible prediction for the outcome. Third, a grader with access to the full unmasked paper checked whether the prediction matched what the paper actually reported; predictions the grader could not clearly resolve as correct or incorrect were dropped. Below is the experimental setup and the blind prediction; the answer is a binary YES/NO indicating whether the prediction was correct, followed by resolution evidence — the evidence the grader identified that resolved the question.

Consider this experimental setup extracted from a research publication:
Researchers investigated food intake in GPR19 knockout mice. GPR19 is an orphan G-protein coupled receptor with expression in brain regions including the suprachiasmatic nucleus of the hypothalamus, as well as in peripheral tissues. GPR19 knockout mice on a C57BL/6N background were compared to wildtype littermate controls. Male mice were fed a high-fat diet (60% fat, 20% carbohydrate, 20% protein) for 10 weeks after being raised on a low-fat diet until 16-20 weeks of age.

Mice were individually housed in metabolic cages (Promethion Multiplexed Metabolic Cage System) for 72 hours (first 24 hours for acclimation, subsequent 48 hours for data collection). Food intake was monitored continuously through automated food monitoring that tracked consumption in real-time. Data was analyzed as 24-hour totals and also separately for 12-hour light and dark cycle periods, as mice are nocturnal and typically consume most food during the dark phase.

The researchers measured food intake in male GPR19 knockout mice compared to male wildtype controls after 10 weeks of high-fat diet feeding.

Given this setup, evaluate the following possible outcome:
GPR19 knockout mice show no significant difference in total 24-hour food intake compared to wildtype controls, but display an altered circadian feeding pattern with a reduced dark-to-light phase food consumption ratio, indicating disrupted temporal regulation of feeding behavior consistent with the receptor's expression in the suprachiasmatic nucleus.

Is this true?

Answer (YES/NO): NO